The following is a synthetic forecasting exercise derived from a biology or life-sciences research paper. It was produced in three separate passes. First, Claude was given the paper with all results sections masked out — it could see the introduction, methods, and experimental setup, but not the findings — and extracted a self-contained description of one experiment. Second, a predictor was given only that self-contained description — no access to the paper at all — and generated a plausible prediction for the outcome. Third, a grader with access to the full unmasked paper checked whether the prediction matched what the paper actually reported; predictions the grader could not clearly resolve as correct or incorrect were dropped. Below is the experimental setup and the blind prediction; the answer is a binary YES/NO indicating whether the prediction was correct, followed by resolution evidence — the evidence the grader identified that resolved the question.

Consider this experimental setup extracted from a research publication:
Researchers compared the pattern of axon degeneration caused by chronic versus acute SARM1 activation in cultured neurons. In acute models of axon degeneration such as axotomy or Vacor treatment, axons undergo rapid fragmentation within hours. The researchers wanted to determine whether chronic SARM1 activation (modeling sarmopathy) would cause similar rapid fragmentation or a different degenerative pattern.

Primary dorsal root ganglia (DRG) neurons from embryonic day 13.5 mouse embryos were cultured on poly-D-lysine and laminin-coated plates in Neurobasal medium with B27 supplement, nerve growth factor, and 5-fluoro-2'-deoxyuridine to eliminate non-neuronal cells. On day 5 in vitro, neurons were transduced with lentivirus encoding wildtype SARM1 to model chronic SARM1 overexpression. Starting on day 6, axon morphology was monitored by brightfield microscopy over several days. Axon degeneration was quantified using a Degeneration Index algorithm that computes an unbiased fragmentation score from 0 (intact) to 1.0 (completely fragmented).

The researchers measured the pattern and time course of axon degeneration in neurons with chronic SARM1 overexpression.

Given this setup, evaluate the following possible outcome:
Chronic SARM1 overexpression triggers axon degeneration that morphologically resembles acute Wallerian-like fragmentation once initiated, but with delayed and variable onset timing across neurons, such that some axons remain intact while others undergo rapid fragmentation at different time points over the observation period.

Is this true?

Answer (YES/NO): NO